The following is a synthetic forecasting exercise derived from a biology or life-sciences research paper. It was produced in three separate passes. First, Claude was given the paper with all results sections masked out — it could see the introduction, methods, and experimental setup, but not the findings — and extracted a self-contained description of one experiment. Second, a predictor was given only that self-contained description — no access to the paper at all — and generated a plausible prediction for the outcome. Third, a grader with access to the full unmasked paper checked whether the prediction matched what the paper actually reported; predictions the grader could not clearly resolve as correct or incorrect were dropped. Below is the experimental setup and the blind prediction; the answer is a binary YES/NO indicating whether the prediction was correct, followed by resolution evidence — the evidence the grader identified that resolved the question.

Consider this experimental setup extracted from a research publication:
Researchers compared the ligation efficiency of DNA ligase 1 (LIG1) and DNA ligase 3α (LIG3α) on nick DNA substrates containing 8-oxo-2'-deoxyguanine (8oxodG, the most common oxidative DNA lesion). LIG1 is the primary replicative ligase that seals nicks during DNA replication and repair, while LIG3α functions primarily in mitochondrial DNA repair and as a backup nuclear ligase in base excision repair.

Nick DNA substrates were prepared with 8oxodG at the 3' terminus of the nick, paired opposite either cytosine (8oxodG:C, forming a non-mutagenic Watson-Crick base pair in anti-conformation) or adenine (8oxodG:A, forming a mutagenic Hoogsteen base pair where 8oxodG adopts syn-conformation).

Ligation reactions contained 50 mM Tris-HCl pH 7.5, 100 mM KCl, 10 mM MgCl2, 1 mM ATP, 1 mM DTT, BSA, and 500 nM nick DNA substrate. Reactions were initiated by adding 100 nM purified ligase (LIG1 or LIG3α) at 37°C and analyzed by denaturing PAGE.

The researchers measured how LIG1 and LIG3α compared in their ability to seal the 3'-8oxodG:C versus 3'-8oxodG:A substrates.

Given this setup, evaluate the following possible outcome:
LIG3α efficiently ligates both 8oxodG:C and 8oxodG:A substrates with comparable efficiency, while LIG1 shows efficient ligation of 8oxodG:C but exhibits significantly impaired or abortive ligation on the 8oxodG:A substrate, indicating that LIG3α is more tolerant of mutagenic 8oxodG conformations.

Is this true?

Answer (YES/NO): NO